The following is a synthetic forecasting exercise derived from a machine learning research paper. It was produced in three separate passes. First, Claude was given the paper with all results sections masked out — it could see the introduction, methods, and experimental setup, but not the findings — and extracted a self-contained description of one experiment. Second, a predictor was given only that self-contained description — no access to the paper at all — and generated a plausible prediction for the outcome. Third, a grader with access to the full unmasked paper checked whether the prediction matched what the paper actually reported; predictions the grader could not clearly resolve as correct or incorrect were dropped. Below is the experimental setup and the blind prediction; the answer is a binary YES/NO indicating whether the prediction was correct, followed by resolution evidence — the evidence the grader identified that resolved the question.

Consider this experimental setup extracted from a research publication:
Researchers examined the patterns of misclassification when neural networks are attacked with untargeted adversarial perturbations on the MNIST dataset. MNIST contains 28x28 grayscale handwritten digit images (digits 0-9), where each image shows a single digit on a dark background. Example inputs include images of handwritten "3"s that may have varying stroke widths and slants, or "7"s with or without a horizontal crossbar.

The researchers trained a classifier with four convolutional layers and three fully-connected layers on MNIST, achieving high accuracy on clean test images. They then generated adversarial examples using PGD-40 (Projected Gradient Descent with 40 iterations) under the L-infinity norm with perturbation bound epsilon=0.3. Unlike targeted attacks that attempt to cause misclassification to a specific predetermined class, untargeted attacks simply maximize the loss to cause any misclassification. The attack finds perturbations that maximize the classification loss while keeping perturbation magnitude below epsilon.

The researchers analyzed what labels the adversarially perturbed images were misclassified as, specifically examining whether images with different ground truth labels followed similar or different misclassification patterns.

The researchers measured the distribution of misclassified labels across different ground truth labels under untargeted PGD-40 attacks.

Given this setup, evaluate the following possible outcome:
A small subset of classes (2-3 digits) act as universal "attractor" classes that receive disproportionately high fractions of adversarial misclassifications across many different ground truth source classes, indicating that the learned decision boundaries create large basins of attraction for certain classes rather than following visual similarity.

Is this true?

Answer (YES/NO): NO